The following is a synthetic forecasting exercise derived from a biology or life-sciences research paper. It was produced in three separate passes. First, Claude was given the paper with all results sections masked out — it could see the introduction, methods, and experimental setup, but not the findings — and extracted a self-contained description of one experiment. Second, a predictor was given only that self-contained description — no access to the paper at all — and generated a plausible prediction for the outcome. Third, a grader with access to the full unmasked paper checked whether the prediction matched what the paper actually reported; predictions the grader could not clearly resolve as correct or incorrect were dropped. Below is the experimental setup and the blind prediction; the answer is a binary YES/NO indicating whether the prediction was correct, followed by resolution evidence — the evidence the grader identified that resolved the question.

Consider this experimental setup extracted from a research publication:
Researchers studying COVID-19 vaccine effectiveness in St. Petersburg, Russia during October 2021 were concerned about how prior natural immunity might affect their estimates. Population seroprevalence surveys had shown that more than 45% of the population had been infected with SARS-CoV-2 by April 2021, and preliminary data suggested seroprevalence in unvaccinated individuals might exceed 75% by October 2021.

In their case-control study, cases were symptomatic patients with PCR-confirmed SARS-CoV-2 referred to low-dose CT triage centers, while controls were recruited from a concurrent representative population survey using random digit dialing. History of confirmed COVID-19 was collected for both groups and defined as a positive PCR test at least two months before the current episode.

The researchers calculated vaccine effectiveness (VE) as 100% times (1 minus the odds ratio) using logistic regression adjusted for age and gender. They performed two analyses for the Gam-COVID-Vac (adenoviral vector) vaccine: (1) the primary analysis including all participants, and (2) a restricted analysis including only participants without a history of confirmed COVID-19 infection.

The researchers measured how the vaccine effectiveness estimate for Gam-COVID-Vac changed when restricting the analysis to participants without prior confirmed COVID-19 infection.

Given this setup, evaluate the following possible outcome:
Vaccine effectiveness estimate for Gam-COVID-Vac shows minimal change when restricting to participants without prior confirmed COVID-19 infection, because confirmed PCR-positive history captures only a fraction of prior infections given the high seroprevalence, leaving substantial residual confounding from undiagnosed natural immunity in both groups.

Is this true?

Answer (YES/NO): NO